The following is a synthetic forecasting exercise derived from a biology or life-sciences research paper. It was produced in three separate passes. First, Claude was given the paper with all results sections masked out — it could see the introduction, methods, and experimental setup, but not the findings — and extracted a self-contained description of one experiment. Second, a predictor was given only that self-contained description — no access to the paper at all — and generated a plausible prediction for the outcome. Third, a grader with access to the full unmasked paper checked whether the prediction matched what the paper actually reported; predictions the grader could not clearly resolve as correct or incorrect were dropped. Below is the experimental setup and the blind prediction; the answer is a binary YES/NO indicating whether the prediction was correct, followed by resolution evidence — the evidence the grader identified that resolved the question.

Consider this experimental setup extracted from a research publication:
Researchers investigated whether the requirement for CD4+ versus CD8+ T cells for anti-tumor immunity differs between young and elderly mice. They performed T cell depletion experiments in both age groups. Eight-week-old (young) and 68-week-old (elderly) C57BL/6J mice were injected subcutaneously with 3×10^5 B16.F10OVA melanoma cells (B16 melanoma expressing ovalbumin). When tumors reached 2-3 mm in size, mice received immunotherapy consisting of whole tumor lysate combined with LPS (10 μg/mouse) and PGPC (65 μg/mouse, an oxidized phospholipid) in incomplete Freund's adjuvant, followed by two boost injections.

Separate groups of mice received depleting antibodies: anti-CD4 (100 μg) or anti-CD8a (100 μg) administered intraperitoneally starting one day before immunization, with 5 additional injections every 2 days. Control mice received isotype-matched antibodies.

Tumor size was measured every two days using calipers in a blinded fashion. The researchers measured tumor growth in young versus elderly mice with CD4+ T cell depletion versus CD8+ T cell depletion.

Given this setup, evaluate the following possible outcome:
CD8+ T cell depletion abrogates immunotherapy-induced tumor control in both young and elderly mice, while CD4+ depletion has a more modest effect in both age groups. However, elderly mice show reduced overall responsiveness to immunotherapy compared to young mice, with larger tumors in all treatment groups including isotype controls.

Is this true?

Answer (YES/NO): NO